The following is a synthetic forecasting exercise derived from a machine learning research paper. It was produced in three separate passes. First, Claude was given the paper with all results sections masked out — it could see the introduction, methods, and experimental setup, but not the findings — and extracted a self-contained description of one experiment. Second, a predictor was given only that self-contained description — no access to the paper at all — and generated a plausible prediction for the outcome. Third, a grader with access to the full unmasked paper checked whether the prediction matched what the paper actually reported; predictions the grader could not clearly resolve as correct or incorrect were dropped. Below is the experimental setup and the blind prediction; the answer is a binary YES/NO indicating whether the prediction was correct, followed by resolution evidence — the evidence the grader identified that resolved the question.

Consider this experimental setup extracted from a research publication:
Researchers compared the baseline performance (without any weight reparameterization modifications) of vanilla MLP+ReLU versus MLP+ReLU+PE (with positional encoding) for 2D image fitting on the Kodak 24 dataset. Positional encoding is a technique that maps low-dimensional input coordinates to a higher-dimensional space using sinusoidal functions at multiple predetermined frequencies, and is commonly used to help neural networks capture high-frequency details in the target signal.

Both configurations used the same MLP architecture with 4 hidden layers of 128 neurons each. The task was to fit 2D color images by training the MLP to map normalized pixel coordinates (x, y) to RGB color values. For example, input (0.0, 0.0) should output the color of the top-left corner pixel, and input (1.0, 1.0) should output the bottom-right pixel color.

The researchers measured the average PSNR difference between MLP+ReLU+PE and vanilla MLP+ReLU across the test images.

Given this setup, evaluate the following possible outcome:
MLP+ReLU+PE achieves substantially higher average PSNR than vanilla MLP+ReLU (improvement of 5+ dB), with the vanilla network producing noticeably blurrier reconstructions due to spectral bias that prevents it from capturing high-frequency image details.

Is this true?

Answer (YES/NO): YES